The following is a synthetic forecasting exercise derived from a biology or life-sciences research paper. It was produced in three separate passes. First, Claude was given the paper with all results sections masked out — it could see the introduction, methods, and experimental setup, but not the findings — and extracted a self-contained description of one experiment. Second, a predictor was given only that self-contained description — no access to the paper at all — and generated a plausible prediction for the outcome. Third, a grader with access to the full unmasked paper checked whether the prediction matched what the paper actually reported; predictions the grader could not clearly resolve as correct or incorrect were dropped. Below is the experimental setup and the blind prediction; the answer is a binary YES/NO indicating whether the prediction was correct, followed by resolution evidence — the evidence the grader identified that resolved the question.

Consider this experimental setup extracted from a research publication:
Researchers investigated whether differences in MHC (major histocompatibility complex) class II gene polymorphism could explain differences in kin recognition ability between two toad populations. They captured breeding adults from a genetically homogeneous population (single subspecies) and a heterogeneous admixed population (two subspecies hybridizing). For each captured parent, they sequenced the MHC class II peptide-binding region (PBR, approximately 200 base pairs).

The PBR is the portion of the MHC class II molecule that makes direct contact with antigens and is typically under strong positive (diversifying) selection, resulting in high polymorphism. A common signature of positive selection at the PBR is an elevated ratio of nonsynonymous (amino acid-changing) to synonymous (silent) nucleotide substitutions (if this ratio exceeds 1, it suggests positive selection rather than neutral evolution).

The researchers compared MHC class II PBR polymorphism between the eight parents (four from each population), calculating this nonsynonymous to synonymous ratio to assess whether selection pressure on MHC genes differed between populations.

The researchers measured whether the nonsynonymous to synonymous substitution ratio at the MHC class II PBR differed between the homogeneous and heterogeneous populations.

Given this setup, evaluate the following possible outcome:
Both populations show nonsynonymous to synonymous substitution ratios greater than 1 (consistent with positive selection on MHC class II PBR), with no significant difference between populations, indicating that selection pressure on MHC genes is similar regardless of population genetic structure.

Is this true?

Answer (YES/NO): NO